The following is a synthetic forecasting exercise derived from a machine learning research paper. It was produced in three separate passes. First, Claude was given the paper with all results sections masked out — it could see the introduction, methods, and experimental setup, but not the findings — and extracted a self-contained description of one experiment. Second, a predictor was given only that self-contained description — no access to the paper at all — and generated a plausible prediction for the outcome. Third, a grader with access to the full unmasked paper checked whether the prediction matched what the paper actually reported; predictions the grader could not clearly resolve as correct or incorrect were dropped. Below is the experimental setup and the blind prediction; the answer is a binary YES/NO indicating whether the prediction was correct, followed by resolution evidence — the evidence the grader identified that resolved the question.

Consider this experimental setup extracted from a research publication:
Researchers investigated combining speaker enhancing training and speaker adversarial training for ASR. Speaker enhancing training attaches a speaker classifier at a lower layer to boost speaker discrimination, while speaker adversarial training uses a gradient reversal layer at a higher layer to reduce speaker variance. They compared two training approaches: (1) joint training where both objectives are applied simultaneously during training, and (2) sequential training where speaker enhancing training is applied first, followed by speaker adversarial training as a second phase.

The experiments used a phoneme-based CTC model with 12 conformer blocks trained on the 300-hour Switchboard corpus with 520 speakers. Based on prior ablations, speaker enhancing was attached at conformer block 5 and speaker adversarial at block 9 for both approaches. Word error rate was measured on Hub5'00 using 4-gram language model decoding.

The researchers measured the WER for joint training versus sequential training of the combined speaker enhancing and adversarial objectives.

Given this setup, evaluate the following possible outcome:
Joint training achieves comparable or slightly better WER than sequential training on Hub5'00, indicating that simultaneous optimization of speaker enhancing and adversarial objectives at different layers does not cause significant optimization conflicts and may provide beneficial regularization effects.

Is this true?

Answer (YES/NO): NO